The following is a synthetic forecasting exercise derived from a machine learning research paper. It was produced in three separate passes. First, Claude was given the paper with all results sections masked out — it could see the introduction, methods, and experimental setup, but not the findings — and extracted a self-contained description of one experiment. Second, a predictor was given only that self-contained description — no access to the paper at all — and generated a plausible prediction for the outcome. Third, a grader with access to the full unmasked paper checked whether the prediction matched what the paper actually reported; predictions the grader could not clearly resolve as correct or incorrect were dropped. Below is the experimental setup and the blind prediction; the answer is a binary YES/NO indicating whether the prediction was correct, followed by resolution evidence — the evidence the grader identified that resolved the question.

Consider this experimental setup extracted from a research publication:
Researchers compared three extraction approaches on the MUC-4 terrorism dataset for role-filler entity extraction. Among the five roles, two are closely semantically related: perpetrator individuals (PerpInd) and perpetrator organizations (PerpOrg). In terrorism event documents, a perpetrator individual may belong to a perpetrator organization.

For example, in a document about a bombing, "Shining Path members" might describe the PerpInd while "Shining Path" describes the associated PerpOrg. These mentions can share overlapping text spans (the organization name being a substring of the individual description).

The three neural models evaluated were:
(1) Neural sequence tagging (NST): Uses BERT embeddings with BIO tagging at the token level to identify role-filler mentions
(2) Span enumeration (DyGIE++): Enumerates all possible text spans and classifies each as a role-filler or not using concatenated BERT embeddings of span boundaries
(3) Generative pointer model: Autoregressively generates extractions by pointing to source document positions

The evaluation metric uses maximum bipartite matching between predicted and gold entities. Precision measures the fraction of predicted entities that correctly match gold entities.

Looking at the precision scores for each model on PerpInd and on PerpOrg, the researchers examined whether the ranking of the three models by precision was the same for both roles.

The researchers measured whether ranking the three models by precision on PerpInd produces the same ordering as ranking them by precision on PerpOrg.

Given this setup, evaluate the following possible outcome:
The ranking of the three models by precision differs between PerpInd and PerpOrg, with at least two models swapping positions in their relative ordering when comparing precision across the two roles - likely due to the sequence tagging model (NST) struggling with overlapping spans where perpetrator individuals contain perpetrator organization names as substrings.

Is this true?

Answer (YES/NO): YES